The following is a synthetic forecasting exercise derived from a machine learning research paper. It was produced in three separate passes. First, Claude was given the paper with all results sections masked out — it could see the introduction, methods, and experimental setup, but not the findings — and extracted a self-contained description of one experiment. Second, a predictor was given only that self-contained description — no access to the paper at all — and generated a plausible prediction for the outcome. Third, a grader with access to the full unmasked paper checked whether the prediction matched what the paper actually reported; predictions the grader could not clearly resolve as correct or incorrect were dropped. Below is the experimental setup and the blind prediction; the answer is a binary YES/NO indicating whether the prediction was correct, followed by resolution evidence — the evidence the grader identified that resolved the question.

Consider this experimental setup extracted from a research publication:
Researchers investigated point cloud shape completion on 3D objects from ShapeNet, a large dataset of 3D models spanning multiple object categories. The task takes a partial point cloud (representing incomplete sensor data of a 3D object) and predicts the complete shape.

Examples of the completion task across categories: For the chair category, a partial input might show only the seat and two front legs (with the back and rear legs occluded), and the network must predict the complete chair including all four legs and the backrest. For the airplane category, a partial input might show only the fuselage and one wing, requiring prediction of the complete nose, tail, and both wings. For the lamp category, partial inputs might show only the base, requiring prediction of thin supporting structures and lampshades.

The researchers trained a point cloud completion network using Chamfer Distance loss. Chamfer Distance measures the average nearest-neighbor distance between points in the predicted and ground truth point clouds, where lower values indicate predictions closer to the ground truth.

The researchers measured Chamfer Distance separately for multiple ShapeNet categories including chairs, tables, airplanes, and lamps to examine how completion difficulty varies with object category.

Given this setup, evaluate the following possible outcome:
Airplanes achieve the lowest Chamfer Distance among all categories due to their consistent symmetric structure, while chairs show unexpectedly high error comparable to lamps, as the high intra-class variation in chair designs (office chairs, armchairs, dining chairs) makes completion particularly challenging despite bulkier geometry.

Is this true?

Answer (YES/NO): NO